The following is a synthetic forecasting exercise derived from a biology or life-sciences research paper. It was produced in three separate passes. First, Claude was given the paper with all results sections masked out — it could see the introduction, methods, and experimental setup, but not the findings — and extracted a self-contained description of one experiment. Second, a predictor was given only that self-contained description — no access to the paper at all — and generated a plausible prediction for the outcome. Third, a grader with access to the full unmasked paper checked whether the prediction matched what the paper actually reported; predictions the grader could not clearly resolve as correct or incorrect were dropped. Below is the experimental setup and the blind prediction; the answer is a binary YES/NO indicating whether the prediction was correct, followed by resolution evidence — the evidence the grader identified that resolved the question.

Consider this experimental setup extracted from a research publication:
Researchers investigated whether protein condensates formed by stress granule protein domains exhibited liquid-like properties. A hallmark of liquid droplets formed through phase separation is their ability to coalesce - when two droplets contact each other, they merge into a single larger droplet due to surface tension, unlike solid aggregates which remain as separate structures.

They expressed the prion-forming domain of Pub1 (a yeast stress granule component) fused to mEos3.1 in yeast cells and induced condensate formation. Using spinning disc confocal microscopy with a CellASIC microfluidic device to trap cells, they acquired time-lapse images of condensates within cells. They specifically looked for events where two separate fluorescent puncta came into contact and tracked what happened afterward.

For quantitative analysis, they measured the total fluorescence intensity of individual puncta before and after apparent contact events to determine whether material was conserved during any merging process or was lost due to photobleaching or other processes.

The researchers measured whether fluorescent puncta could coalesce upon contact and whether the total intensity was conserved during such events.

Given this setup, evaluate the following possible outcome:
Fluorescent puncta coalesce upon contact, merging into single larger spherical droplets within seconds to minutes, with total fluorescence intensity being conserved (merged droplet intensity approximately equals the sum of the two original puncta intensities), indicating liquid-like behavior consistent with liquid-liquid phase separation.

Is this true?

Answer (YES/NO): YES